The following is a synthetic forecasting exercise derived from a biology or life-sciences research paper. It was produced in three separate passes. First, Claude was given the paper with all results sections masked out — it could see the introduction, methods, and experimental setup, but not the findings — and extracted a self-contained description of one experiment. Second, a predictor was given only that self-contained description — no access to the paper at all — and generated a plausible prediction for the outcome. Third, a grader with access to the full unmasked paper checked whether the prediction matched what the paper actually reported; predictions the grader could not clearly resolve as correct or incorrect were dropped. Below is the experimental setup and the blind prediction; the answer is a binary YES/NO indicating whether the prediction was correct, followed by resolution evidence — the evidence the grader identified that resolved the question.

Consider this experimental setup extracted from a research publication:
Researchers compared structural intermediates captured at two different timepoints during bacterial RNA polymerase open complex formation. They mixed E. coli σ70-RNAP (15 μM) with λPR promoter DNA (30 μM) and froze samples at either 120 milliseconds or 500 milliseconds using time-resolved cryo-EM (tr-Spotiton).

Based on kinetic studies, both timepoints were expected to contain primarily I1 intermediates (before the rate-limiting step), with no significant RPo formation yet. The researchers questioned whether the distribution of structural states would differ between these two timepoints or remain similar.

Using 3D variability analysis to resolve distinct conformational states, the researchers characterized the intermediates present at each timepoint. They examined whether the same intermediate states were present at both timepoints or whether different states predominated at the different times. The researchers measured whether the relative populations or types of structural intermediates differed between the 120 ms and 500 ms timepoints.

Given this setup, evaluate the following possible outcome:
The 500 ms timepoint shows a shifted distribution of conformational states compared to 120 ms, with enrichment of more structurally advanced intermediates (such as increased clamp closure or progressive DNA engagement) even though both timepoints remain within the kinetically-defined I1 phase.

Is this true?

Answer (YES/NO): YES